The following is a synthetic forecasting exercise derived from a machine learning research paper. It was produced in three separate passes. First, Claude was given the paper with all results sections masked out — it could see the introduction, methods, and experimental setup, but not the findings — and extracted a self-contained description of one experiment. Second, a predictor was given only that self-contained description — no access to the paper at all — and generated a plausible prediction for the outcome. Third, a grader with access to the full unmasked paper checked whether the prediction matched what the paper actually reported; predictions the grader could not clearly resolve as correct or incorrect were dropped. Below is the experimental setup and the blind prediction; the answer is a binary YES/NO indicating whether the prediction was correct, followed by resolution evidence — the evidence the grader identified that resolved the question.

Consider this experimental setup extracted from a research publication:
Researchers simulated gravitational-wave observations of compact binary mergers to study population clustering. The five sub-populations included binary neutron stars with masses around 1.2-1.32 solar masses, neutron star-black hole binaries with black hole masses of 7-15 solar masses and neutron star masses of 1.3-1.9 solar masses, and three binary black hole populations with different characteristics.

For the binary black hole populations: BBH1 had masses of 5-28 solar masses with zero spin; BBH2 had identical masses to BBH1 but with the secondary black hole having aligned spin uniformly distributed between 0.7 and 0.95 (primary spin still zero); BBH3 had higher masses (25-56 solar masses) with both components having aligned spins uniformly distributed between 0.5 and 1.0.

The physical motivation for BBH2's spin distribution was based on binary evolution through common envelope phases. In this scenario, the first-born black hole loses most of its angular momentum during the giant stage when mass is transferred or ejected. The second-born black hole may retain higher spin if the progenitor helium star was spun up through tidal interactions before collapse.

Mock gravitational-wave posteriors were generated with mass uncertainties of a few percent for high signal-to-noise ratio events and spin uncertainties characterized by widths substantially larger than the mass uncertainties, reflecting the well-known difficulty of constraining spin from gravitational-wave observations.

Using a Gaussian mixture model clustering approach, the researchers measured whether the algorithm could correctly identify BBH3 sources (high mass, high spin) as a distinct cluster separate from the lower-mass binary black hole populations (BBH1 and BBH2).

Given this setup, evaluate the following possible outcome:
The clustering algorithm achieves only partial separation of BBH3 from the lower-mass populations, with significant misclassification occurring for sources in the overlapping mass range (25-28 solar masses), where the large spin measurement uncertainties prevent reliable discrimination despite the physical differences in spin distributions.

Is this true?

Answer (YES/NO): NO